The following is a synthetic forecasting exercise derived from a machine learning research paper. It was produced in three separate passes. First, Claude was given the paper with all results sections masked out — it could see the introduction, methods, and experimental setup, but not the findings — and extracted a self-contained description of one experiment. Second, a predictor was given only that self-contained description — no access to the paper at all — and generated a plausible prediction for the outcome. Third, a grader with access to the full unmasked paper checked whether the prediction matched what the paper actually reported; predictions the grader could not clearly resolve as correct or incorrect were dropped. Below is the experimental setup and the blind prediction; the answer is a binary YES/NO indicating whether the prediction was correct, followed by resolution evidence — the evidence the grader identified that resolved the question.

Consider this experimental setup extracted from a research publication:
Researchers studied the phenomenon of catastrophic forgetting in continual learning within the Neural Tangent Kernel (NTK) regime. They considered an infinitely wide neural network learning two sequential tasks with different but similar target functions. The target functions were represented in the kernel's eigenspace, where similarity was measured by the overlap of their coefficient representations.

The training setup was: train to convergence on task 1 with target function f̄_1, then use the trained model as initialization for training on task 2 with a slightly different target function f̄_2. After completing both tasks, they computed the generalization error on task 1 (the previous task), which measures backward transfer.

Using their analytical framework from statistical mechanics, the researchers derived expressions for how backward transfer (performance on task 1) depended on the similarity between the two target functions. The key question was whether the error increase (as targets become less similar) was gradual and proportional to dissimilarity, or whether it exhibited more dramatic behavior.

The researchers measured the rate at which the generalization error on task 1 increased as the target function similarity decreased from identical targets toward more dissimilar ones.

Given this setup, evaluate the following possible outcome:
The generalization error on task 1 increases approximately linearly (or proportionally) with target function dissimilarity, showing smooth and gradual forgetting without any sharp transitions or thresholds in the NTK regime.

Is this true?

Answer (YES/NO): NO